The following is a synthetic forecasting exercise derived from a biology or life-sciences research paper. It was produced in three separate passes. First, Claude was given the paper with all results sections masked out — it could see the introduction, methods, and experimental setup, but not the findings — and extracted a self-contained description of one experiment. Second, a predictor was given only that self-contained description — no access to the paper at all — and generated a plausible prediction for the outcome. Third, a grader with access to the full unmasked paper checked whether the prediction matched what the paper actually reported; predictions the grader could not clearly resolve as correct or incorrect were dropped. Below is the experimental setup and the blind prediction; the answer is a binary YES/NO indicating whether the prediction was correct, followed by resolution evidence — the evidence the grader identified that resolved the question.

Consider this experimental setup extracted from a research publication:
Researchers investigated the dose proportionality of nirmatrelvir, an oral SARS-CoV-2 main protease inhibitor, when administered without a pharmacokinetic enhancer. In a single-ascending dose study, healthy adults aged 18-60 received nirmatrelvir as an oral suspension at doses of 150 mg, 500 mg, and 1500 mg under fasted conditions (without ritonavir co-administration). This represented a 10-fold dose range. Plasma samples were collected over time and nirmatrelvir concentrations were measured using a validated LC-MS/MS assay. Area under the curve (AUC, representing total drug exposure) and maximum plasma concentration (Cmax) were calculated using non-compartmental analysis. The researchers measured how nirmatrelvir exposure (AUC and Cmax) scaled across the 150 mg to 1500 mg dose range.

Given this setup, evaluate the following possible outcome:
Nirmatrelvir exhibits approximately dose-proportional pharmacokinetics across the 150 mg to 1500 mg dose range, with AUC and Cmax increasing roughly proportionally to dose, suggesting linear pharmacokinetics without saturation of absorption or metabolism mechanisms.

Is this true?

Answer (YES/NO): NO